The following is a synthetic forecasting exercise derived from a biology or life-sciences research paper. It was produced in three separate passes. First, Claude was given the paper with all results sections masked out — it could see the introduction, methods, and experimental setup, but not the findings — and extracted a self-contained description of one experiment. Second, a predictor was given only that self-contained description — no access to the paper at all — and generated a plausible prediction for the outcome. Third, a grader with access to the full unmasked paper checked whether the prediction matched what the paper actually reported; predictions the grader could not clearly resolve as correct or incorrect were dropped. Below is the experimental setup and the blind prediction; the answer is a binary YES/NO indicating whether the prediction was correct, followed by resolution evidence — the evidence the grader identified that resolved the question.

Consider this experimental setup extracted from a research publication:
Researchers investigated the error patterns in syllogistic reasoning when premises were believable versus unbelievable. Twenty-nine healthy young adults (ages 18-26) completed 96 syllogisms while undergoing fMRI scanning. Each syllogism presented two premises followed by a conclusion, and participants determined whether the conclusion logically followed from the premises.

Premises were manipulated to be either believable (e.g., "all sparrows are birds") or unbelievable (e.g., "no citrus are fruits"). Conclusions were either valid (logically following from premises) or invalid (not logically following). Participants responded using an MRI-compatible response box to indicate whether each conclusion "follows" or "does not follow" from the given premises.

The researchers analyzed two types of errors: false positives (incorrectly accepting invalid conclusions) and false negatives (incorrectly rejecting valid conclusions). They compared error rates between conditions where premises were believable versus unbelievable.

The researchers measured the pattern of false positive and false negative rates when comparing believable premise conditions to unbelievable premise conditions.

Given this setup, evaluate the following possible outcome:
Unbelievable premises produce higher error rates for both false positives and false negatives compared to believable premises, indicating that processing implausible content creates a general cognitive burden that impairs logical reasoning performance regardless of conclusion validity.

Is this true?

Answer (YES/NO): NO